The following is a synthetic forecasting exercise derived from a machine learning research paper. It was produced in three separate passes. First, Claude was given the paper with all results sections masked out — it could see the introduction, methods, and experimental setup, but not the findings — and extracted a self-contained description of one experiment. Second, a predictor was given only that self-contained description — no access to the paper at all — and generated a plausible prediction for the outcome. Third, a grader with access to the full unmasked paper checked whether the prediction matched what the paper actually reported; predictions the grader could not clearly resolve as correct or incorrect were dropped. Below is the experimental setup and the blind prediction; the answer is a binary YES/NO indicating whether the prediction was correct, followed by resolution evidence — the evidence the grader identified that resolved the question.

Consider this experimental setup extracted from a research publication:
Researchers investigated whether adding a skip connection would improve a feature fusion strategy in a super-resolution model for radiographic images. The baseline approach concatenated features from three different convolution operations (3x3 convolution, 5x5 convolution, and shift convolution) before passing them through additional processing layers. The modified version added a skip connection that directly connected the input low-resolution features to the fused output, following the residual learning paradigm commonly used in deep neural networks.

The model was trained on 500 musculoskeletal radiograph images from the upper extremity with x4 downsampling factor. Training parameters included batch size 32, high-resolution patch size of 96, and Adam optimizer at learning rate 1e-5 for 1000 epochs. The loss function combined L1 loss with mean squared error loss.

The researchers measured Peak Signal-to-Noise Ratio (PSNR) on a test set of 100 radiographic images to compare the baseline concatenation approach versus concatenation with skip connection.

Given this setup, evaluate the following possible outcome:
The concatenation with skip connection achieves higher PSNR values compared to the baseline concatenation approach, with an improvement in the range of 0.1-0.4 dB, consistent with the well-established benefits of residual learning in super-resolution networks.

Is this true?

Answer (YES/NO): NO